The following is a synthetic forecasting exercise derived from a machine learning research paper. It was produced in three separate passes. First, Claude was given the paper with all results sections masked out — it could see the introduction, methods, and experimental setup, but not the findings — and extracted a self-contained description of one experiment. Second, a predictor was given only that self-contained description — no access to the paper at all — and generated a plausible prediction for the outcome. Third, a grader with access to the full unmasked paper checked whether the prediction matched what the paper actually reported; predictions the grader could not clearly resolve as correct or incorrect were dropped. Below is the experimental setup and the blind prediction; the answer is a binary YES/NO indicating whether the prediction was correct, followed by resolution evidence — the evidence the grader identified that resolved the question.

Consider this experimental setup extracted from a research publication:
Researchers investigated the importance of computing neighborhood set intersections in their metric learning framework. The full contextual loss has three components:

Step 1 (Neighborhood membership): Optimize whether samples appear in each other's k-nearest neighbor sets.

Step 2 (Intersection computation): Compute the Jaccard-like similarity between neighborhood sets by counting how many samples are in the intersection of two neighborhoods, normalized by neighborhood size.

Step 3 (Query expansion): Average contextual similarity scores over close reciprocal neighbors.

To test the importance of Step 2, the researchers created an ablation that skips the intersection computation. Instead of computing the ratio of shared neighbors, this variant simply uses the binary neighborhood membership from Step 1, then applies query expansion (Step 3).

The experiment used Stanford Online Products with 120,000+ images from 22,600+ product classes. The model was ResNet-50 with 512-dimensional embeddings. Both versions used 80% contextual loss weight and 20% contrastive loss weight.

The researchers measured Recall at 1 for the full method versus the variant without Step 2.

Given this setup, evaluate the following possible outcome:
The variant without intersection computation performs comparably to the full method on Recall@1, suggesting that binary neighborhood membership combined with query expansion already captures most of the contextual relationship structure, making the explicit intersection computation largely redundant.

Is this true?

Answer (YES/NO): NO